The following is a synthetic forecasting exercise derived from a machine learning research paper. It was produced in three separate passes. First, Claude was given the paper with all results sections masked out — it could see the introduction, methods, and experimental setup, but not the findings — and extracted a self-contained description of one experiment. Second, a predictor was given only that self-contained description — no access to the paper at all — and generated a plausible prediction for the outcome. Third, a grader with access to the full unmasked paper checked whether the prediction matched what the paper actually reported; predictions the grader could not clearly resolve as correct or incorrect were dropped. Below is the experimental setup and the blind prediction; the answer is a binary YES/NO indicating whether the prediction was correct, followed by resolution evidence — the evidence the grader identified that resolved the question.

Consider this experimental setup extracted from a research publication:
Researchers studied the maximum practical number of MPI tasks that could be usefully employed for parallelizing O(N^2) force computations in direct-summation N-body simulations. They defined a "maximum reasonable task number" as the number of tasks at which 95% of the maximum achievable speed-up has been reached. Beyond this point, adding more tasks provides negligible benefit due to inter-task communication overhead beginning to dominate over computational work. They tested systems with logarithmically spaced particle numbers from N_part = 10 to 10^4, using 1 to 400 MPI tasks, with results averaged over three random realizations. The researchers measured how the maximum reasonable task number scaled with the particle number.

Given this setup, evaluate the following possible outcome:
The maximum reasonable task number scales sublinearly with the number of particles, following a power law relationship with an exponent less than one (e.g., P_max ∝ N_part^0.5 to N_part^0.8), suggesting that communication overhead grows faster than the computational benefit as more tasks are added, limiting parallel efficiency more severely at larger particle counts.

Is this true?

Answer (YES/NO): NO